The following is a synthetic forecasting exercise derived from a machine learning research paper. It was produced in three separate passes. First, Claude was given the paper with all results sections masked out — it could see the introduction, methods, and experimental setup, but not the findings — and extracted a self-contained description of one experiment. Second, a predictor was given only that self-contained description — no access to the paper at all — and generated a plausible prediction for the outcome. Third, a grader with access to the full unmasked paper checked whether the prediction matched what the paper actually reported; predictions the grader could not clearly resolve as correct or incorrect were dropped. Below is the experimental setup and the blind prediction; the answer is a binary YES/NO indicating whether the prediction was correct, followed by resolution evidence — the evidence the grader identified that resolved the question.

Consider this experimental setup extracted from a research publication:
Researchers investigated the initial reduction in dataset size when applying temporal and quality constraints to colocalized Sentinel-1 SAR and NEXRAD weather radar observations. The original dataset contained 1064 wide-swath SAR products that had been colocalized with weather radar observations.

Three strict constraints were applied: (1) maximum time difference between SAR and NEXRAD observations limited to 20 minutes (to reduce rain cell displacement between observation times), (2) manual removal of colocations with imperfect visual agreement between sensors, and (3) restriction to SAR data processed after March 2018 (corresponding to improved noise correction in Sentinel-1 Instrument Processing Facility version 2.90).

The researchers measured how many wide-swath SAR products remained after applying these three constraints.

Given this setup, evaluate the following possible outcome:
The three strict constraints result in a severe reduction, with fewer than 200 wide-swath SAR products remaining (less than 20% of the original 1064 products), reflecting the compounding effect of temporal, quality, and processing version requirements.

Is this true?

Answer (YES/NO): YES